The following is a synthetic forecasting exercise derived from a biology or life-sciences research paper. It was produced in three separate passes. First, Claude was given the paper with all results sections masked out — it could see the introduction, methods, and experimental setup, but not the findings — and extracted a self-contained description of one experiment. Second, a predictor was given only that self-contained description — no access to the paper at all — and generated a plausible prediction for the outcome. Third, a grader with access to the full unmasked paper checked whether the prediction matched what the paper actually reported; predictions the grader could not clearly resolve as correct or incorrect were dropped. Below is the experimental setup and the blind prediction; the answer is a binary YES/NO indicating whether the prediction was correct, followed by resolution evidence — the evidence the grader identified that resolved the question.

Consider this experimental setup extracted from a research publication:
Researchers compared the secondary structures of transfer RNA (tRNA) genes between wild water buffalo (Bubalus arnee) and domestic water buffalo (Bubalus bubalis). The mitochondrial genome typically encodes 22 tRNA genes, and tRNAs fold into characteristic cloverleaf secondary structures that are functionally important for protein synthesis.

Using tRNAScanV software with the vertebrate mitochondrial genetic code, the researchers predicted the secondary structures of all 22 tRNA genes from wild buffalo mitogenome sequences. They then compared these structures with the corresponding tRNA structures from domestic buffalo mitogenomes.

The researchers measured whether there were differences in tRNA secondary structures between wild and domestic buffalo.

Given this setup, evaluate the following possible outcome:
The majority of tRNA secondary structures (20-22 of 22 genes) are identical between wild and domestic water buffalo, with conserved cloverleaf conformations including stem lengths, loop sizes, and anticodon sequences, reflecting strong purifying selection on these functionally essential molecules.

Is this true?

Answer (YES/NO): NO